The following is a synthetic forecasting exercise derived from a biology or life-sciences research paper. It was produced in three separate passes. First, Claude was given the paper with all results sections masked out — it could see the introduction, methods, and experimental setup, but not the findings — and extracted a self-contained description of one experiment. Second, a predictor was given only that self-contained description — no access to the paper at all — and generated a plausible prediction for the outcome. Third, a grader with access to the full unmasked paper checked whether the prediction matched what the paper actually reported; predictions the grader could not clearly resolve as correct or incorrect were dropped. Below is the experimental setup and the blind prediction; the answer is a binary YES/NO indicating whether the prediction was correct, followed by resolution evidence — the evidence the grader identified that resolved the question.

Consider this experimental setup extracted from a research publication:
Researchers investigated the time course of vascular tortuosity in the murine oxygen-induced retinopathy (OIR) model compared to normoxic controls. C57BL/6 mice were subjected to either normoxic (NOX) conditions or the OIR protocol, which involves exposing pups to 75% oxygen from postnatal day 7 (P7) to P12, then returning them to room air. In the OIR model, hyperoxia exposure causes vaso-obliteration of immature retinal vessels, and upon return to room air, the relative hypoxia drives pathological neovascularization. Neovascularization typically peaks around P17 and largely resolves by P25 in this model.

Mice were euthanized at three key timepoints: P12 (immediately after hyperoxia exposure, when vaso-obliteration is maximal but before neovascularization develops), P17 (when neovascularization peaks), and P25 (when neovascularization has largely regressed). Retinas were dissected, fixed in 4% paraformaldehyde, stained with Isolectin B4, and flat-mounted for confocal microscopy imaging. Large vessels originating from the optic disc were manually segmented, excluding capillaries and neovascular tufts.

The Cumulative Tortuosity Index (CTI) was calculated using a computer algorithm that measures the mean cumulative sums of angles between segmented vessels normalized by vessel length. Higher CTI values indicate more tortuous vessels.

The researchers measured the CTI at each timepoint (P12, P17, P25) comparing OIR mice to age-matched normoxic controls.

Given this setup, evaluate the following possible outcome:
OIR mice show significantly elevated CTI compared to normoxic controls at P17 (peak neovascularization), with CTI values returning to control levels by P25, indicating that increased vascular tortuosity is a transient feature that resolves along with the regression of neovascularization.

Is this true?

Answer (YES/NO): NO